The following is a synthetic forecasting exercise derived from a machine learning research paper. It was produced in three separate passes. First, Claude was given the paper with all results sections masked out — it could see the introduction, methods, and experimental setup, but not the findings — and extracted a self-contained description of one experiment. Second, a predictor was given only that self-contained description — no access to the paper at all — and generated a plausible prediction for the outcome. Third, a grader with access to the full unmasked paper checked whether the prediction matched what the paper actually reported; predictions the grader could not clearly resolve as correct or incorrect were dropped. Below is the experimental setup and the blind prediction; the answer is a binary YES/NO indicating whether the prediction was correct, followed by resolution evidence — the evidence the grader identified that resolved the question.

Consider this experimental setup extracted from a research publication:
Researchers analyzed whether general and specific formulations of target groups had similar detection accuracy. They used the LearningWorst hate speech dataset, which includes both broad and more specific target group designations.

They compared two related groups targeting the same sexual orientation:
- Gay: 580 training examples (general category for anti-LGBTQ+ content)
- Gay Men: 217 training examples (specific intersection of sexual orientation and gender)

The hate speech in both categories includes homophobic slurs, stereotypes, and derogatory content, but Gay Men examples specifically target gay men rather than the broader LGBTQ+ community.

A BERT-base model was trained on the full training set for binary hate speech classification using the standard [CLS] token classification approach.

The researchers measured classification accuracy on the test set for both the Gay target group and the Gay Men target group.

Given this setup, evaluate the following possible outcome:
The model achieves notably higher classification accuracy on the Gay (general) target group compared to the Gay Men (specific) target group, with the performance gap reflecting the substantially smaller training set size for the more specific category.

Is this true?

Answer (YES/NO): YES